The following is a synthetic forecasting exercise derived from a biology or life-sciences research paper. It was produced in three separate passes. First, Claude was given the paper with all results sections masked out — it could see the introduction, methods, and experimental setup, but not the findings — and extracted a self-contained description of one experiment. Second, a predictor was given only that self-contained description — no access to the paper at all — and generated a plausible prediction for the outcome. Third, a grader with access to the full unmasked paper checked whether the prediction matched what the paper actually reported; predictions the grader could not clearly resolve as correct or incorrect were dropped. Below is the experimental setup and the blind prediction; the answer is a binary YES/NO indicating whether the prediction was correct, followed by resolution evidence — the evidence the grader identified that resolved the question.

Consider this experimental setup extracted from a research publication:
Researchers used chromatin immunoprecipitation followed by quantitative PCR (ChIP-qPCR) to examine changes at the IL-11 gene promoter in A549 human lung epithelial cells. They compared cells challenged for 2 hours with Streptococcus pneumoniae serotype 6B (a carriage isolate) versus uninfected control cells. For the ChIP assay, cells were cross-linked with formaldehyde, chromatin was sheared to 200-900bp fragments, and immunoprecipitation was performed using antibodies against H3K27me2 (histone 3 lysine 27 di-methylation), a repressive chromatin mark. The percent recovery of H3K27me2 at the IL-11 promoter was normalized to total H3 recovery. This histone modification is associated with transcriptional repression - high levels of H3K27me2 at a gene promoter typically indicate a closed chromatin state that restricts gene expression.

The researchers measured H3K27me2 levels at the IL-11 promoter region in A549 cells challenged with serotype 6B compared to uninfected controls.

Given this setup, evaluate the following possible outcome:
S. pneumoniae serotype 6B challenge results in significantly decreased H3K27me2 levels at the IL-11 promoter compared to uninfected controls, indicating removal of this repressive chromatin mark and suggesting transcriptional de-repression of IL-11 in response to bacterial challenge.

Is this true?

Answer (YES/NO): YES